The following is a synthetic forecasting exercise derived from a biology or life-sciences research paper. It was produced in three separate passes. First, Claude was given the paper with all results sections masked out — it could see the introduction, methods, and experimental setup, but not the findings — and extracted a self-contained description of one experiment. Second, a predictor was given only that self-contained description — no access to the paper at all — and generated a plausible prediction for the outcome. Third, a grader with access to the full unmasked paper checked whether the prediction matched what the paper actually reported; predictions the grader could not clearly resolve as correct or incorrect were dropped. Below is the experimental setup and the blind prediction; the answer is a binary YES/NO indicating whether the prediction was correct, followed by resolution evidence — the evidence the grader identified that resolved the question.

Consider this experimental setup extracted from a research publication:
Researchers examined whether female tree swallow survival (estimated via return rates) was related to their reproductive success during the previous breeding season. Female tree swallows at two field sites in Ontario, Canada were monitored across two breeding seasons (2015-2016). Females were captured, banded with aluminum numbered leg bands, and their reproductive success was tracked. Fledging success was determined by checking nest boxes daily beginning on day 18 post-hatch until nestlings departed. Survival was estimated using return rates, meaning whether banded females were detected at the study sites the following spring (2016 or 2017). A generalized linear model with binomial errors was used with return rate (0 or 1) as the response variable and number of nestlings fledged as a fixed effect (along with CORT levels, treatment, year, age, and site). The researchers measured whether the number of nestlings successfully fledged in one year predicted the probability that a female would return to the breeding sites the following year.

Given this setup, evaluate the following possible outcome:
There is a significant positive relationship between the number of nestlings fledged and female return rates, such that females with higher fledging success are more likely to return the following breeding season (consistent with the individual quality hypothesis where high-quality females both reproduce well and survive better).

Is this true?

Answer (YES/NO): YES